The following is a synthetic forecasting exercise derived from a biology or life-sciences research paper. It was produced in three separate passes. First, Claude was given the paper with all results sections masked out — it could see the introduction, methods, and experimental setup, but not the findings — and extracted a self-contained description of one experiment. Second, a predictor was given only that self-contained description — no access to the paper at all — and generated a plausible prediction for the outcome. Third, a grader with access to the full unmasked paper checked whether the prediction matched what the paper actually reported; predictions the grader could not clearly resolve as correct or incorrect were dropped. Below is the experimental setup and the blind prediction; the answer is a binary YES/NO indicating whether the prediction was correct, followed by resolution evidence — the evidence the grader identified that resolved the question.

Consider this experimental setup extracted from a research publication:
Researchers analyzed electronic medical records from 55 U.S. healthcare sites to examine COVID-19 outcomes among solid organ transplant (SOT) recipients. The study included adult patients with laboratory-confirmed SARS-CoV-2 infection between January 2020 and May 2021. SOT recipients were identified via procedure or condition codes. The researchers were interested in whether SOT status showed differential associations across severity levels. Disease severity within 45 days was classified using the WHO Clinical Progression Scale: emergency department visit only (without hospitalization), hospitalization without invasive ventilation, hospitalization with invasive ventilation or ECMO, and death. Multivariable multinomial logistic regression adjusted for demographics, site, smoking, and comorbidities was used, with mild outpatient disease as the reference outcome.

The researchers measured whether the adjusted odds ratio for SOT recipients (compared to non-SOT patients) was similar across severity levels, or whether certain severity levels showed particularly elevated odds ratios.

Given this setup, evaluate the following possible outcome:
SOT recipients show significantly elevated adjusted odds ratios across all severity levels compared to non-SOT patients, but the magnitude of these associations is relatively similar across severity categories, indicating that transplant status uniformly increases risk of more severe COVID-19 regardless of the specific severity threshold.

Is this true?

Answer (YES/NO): NO